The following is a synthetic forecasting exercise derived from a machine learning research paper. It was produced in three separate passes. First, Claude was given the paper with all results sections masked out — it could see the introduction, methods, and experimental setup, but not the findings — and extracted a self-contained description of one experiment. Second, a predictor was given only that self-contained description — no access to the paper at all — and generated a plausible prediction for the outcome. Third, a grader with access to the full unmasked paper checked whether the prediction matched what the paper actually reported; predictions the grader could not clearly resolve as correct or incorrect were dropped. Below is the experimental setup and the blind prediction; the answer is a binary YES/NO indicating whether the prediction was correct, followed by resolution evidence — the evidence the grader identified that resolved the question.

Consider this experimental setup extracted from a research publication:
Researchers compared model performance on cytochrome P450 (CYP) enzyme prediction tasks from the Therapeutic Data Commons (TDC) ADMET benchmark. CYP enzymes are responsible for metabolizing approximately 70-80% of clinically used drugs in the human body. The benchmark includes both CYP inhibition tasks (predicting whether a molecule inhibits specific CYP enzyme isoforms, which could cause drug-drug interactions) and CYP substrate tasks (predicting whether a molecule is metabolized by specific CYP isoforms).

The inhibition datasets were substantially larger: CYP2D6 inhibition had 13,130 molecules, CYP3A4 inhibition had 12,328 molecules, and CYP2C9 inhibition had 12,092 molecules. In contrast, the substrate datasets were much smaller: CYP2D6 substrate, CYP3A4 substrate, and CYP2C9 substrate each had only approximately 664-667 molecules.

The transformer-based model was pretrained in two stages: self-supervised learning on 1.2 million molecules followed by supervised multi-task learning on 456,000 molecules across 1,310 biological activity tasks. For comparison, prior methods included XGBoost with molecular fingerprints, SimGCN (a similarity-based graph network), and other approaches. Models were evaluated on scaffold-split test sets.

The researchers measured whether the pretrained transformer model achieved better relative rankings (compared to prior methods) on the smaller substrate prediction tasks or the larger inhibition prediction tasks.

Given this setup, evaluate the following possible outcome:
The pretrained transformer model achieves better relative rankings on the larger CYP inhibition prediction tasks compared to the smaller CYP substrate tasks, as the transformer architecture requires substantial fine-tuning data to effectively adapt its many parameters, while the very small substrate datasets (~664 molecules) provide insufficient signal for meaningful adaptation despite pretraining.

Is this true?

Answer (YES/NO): NO